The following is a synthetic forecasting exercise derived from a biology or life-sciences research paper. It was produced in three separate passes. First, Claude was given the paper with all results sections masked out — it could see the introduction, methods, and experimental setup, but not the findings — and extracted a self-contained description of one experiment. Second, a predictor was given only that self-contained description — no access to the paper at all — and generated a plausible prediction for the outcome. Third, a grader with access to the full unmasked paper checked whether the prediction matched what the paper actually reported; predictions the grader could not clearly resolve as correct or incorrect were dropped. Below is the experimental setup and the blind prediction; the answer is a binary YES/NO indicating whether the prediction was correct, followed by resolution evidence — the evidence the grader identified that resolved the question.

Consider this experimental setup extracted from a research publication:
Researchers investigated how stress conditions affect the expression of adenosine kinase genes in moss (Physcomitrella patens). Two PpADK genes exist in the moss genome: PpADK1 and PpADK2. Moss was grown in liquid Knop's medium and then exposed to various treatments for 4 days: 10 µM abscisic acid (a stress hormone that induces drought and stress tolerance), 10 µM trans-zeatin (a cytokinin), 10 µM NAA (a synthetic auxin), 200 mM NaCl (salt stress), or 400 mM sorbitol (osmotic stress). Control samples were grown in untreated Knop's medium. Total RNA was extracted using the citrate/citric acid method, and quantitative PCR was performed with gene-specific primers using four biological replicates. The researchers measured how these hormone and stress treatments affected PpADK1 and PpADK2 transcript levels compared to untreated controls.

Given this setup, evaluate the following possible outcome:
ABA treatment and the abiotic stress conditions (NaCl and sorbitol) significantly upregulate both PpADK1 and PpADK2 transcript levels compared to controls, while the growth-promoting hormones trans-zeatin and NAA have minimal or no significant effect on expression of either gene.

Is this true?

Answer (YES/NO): YES